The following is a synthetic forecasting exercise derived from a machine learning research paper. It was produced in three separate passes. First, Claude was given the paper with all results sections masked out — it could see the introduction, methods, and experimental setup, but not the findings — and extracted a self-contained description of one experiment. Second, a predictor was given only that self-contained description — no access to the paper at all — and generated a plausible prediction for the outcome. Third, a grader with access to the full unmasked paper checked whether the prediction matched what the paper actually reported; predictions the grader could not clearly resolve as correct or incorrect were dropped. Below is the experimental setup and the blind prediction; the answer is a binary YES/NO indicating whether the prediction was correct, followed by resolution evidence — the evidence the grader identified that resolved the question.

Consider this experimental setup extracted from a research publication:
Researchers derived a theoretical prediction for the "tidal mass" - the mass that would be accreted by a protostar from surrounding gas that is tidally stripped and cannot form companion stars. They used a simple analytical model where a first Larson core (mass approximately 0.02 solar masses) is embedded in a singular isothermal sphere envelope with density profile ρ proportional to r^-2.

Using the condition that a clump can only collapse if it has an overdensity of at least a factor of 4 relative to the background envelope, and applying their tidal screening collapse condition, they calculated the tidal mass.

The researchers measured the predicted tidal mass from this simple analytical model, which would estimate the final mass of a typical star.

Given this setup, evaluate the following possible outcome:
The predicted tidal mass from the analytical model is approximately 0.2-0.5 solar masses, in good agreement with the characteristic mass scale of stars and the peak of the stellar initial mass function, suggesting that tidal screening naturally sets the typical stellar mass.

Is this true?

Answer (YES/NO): NO